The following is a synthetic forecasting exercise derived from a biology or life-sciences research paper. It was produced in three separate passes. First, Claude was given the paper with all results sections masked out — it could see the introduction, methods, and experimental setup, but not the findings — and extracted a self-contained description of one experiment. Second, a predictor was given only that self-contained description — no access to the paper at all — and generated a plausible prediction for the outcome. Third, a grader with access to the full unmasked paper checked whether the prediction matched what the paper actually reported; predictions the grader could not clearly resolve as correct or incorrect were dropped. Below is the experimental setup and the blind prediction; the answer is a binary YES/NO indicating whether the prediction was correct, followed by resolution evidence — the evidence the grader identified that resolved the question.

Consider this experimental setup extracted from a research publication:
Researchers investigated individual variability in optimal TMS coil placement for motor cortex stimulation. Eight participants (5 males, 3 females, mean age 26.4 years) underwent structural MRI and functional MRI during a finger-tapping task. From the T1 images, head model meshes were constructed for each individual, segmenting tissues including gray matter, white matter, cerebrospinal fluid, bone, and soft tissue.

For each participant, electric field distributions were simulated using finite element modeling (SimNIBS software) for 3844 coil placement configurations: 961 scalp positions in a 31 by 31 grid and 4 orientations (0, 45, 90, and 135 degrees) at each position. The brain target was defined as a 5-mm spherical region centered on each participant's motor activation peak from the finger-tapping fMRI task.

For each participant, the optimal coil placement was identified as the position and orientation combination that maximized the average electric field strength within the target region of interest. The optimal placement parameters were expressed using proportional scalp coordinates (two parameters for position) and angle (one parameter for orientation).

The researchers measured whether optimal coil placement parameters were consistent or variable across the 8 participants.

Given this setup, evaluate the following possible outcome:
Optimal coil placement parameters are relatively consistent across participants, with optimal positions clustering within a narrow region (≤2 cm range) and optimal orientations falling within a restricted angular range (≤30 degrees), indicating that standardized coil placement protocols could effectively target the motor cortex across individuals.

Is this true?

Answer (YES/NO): NO